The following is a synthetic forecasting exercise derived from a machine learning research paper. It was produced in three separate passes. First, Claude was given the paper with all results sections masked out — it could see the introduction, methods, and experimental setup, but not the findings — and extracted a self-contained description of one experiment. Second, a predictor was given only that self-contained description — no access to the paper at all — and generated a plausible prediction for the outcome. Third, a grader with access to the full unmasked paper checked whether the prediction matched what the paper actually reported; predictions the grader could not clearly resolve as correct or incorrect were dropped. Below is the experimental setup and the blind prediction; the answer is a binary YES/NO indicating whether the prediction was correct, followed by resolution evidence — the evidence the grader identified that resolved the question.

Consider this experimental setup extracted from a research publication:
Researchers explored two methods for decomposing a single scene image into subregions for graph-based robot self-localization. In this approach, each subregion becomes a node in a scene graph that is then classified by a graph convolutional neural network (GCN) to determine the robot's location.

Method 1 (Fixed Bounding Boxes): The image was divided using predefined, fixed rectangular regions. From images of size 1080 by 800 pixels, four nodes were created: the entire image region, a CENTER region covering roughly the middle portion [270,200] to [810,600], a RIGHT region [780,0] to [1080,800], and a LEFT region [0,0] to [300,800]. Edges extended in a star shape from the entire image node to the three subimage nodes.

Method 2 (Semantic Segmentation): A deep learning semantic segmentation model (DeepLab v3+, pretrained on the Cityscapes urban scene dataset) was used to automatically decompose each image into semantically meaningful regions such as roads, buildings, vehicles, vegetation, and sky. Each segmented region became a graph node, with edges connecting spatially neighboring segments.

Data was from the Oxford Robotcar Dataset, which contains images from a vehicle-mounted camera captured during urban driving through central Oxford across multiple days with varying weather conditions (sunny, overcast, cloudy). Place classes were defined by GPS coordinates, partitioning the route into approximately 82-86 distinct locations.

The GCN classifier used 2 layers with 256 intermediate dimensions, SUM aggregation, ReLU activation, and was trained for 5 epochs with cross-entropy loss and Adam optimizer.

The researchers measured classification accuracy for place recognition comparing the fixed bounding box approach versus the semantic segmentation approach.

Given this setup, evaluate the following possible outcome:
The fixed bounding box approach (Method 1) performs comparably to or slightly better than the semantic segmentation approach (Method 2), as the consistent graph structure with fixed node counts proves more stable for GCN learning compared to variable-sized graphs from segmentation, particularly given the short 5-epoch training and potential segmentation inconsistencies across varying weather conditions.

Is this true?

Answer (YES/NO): NO